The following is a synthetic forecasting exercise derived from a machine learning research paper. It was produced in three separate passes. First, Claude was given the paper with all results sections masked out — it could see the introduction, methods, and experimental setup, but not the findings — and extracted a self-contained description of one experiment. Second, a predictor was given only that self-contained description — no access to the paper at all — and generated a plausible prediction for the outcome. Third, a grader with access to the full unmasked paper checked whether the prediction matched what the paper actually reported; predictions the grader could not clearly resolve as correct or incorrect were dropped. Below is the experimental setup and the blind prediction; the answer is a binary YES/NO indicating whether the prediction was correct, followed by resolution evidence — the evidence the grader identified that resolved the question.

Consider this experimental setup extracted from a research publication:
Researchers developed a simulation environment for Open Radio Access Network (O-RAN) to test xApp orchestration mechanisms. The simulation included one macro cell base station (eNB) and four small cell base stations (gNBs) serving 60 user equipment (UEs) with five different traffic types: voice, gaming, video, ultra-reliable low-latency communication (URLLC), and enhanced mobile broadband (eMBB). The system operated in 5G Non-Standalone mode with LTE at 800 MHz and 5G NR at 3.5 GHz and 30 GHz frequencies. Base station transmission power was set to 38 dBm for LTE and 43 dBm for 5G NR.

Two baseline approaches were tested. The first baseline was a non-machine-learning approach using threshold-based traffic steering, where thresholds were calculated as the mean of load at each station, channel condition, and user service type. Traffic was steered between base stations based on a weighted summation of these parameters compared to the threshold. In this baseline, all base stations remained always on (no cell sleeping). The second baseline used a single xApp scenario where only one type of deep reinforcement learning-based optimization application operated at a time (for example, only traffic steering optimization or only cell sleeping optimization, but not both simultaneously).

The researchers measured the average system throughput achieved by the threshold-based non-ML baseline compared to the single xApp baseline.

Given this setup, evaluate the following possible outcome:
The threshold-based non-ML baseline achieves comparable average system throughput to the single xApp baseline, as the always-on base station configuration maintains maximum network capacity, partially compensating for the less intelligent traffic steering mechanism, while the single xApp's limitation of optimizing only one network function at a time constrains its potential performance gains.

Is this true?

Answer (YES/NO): NO